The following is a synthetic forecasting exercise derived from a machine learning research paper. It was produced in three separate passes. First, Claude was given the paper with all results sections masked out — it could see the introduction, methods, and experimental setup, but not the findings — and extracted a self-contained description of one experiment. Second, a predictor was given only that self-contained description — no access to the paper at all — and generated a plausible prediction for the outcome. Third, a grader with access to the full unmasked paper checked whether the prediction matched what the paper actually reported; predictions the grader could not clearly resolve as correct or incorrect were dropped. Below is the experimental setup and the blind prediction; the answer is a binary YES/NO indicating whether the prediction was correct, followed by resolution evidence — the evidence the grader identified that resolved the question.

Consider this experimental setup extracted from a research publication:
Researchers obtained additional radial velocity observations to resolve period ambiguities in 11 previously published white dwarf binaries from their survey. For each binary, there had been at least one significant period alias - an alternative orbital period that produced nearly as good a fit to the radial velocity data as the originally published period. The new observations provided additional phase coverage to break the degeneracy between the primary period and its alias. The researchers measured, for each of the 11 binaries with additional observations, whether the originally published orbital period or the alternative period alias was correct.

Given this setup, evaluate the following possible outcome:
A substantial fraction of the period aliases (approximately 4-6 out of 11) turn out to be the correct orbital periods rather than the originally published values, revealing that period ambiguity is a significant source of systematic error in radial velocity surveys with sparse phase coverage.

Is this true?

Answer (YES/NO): YES